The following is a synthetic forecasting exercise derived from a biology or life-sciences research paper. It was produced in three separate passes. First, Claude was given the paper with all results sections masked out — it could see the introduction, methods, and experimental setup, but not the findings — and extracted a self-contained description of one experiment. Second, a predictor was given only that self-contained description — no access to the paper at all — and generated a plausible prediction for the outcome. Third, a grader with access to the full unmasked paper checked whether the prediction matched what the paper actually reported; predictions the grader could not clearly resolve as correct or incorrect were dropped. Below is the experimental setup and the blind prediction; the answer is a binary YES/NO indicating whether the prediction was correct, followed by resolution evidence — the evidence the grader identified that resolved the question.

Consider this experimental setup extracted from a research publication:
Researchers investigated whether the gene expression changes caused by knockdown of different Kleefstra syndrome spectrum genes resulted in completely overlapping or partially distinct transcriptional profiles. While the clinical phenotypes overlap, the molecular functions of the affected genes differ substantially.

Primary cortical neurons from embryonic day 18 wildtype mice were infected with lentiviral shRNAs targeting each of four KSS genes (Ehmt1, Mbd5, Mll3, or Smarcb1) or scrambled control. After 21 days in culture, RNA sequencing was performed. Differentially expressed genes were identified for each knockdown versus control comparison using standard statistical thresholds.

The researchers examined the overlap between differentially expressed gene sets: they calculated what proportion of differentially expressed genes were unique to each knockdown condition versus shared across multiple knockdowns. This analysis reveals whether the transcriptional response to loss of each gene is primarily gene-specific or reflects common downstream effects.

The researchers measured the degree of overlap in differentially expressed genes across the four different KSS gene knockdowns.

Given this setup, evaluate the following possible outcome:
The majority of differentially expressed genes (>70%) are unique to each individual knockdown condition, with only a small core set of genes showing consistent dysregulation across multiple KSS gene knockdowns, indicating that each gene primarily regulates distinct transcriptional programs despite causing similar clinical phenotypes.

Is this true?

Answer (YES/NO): YES